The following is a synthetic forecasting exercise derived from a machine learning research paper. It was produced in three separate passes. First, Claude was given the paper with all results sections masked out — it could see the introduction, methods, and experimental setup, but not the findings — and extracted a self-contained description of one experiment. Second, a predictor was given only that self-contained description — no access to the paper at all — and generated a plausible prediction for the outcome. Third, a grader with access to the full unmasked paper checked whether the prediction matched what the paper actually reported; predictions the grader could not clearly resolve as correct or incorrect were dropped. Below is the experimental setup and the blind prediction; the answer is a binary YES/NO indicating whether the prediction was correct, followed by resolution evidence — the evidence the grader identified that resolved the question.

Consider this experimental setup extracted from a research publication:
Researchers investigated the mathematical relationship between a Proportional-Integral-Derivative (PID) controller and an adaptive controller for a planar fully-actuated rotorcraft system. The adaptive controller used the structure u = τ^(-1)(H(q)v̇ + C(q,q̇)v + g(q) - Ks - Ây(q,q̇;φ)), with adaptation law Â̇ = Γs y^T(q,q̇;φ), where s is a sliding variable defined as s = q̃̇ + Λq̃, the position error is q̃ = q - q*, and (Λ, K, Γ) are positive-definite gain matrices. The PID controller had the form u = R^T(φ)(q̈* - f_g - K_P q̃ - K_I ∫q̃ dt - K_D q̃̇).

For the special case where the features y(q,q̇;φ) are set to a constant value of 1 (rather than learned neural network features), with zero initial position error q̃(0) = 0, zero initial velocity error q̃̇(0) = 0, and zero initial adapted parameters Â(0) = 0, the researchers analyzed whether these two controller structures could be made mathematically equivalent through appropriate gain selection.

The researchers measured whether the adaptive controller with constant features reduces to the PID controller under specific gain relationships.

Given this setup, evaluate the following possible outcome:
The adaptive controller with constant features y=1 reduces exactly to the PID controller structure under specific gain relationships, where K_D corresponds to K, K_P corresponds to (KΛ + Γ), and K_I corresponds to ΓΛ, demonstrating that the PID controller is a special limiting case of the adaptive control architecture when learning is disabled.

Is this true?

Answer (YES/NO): NO